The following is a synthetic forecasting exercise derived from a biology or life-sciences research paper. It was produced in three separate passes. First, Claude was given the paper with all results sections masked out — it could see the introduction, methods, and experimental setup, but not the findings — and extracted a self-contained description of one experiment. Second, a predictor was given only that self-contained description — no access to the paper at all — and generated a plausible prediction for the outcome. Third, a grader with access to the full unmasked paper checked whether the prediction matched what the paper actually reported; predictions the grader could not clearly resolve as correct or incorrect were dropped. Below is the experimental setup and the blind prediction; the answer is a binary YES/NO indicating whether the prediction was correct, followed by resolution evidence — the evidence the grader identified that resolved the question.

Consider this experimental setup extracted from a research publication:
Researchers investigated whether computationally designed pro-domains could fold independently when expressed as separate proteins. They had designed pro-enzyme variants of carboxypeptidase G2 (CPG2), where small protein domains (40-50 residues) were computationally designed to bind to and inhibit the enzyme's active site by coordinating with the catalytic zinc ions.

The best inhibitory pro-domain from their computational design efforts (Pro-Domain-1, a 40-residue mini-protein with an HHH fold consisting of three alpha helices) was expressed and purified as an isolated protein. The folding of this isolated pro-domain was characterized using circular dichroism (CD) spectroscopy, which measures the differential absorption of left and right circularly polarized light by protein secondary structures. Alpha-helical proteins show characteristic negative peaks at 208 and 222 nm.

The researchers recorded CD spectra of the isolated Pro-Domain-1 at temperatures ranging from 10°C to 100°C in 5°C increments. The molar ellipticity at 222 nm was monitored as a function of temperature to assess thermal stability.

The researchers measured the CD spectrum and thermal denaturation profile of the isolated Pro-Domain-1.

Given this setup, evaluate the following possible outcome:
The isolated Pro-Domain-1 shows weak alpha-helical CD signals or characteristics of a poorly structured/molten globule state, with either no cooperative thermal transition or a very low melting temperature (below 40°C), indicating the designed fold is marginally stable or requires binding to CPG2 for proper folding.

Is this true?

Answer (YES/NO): NO